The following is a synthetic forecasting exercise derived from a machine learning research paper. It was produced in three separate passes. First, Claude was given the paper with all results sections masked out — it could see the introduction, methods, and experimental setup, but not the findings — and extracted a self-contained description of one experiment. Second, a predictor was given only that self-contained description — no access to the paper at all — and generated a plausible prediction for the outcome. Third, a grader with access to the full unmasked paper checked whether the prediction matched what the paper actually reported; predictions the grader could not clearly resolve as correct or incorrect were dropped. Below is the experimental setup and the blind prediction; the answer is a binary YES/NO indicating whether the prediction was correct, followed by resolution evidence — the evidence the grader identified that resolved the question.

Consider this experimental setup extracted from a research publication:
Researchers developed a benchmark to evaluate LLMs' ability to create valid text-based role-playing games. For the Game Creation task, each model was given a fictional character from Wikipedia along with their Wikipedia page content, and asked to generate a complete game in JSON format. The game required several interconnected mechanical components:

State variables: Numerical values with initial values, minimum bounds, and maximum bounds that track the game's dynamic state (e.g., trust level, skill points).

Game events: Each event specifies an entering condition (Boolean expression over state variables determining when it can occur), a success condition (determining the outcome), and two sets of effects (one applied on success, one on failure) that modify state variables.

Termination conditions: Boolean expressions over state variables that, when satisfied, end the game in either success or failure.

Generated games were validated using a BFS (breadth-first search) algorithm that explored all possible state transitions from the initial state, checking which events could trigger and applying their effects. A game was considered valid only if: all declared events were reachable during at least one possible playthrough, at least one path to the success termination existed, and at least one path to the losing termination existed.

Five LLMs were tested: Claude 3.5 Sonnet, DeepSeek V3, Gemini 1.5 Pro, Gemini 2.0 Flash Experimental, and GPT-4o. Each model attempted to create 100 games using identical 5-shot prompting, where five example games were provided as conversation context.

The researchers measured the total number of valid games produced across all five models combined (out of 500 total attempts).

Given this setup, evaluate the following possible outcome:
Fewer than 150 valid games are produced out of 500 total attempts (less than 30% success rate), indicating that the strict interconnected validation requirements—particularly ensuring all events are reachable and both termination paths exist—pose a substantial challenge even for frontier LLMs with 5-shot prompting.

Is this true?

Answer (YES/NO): YES